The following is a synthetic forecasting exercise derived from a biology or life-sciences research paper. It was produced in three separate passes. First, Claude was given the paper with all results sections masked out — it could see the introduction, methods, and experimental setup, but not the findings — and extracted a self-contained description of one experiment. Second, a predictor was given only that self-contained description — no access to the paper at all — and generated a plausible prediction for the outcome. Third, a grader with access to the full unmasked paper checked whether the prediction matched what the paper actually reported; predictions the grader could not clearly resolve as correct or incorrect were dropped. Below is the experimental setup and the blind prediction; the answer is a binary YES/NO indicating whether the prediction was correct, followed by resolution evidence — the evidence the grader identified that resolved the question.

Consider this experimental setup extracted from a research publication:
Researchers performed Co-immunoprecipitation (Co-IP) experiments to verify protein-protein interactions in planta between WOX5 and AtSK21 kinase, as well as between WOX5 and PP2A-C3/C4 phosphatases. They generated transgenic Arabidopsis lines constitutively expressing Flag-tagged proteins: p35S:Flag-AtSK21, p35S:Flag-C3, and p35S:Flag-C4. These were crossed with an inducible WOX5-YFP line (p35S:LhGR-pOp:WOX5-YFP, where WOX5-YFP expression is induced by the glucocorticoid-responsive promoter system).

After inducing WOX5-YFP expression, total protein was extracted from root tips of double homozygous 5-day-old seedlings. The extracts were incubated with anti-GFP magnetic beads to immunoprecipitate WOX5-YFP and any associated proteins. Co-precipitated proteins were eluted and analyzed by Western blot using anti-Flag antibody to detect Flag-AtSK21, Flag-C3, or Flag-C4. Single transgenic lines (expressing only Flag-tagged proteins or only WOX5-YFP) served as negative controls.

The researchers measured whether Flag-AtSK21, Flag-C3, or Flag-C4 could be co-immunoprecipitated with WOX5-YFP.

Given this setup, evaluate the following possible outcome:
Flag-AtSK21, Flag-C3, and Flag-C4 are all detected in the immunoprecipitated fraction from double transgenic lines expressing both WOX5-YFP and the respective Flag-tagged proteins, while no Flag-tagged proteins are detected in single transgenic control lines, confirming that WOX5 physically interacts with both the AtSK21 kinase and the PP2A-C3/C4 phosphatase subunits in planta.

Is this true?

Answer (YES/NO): YES